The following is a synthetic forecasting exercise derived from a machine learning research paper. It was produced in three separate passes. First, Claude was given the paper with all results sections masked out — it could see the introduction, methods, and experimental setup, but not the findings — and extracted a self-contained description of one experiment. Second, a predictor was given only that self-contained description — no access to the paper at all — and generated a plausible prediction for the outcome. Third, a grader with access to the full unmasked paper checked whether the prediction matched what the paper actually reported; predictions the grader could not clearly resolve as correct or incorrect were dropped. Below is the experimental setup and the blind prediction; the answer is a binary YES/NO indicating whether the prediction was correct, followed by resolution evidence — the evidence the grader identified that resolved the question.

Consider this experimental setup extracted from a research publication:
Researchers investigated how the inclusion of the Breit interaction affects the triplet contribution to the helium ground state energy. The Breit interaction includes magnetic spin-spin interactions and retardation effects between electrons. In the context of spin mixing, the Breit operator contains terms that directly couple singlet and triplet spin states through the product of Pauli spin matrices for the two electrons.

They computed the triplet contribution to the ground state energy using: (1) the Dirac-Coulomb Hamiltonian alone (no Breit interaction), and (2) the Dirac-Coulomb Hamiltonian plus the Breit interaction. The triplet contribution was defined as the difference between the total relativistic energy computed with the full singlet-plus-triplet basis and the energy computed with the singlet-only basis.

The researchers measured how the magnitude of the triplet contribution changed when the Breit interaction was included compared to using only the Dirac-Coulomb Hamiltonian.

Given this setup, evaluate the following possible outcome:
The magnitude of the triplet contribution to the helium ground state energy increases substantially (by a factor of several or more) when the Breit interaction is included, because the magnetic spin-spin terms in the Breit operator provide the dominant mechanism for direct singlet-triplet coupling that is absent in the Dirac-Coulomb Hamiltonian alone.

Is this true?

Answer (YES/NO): NO